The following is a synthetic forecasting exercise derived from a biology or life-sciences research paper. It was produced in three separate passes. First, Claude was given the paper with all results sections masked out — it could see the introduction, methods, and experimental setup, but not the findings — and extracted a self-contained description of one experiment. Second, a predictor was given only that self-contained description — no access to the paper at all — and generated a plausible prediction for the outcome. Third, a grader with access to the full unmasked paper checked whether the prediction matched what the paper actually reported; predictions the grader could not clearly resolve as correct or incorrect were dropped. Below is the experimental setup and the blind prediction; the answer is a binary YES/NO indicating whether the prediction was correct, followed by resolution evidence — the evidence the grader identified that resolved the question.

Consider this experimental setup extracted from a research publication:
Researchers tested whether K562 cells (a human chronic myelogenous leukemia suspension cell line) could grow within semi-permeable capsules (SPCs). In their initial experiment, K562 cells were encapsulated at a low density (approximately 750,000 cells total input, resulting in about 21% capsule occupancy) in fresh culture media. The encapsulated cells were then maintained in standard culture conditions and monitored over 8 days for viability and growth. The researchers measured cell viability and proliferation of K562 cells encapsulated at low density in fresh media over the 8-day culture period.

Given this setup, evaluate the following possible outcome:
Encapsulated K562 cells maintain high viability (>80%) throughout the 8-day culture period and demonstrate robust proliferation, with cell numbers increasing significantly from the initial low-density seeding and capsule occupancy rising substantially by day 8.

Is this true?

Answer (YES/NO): NO